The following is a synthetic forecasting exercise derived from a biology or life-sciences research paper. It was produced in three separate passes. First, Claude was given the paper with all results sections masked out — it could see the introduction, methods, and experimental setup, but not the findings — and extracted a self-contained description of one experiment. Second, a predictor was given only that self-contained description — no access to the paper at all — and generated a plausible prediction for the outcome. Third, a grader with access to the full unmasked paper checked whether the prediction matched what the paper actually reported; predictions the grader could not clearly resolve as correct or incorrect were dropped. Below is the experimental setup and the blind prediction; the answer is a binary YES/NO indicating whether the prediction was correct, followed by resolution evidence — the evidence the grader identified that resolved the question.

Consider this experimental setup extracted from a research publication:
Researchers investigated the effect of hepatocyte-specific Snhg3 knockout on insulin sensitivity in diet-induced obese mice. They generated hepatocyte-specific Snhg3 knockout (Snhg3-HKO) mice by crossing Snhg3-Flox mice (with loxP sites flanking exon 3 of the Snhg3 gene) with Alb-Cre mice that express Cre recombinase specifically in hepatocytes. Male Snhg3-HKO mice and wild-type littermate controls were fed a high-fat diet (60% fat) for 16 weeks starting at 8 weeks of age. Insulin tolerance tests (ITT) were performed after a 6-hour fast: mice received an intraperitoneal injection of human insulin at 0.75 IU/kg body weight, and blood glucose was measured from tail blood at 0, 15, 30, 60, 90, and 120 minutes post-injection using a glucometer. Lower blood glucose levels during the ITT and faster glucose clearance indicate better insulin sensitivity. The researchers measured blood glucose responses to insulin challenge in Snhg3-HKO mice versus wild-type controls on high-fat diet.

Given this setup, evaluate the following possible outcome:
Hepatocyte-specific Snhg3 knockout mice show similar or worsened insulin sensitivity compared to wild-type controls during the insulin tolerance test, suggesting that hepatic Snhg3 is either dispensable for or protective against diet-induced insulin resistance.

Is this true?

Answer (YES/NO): NO